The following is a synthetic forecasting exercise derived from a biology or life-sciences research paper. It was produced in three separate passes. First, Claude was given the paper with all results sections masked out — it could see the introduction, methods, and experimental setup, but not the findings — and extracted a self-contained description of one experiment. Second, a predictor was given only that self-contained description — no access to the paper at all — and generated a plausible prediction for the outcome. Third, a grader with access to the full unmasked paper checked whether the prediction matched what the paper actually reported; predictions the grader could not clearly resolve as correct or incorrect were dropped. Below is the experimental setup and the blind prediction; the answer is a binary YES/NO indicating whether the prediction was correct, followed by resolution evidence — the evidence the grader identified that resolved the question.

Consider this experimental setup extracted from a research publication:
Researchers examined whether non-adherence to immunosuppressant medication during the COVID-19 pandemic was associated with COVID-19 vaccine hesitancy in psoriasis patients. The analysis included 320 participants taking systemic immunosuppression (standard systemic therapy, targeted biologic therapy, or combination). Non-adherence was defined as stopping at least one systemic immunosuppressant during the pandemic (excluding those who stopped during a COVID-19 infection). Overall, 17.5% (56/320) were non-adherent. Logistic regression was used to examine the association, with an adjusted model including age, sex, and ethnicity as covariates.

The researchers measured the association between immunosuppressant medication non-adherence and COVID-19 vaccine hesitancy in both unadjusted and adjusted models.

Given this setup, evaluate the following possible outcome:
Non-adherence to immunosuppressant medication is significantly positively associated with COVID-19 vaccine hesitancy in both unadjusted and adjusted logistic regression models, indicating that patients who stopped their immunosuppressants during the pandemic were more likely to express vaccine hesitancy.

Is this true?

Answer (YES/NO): NO